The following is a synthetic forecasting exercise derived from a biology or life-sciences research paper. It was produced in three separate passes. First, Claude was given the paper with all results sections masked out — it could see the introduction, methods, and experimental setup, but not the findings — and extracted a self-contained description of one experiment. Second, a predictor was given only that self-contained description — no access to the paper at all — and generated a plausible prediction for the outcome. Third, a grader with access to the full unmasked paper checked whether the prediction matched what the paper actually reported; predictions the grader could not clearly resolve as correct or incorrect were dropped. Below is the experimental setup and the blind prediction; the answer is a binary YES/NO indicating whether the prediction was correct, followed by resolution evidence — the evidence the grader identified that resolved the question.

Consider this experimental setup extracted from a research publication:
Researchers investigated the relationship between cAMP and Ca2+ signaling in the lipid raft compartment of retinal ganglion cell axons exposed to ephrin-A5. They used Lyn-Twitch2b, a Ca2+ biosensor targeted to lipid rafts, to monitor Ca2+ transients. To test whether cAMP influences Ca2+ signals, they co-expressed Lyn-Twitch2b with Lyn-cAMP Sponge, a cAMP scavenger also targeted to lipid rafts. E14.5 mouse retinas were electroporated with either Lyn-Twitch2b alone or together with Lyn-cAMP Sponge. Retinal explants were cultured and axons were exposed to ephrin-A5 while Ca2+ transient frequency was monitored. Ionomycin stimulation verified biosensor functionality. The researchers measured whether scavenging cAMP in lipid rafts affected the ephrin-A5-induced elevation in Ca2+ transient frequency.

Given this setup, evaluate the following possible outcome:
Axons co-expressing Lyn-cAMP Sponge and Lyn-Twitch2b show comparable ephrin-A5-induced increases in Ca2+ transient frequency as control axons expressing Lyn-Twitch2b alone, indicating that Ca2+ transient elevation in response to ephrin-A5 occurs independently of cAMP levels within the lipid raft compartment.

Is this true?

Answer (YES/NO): NO